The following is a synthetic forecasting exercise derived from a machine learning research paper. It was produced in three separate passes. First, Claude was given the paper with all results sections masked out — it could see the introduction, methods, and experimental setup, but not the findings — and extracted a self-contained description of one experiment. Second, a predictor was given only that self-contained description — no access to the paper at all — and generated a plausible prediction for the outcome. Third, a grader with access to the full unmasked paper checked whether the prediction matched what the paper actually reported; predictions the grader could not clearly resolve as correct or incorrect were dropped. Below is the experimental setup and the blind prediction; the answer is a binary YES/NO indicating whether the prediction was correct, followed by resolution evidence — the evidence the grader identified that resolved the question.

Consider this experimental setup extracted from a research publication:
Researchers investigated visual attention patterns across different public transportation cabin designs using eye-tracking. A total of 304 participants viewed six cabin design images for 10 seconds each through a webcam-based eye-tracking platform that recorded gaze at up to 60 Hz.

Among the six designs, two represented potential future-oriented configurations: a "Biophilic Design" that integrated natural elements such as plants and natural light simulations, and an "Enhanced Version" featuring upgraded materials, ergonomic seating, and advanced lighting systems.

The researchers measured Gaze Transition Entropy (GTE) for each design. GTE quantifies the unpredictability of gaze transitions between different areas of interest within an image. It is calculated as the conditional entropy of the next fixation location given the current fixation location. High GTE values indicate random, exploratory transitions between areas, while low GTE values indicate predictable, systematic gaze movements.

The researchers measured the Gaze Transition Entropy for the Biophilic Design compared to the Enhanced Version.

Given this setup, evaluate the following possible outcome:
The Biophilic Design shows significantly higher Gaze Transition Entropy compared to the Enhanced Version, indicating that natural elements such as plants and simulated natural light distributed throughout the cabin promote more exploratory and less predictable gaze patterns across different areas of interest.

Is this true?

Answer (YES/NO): NO